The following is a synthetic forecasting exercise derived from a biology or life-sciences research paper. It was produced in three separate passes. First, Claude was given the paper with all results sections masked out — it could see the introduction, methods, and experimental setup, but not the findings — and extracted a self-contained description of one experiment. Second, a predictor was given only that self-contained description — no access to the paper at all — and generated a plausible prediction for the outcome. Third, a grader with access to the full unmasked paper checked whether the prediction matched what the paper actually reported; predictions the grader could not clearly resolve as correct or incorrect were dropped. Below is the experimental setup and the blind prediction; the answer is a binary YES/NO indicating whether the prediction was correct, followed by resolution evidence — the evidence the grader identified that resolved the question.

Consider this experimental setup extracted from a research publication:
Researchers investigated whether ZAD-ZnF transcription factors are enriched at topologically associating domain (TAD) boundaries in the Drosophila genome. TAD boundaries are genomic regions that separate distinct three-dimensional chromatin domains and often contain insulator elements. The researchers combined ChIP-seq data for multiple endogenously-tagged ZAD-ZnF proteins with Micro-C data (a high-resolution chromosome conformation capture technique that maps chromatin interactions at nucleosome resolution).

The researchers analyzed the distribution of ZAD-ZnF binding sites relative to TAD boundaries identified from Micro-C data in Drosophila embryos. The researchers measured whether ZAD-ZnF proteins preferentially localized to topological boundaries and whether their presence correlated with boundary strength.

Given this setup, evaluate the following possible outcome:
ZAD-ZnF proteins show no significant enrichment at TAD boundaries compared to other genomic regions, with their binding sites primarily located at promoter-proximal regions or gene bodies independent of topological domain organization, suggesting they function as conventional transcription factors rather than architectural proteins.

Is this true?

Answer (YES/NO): NO